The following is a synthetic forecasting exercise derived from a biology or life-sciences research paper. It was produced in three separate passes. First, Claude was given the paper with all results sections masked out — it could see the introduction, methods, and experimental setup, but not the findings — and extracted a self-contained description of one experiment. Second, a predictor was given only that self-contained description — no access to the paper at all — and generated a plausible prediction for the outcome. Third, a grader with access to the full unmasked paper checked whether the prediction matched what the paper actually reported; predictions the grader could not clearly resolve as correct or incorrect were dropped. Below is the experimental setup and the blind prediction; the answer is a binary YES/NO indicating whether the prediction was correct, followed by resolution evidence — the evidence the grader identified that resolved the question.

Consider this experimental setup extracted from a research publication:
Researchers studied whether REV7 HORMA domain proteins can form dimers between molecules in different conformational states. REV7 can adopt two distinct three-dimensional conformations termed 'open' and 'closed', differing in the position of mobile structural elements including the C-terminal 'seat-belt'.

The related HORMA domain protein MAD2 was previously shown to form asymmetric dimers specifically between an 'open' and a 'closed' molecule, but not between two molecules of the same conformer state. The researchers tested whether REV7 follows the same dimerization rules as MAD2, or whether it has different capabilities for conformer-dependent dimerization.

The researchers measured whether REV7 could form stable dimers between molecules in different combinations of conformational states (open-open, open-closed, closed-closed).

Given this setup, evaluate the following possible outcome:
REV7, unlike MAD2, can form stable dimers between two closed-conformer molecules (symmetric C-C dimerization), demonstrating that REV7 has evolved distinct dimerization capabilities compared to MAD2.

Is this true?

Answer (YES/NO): YES